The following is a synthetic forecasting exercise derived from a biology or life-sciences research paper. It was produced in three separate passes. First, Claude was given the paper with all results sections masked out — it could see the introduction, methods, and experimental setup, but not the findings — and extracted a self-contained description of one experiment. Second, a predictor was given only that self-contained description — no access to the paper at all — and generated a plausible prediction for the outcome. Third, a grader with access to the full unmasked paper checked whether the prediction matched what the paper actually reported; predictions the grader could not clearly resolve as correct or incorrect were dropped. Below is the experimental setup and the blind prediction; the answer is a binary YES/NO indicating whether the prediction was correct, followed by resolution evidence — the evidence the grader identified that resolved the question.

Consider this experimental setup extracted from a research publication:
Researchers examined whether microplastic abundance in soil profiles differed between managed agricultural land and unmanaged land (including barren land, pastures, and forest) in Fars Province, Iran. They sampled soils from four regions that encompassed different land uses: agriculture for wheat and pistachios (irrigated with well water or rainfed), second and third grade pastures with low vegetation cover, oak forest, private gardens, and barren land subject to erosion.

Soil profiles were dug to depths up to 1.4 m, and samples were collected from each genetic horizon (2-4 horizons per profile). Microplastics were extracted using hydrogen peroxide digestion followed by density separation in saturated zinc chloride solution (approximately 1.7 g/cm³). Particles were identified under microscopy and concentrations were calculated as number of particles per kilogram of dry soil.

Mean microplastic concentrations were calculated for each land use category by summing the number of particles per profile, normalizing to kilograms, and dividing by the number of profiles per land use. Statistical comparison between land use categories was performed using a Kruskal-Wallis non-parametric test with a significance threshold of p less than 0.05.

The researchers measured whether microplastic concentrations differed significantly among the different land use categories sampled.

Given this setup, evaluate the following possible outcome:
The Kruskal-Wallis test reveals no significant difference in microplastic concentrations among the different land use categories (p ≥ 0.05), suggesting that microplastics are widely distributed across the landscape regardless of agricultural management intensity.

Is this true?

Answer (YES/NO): YES